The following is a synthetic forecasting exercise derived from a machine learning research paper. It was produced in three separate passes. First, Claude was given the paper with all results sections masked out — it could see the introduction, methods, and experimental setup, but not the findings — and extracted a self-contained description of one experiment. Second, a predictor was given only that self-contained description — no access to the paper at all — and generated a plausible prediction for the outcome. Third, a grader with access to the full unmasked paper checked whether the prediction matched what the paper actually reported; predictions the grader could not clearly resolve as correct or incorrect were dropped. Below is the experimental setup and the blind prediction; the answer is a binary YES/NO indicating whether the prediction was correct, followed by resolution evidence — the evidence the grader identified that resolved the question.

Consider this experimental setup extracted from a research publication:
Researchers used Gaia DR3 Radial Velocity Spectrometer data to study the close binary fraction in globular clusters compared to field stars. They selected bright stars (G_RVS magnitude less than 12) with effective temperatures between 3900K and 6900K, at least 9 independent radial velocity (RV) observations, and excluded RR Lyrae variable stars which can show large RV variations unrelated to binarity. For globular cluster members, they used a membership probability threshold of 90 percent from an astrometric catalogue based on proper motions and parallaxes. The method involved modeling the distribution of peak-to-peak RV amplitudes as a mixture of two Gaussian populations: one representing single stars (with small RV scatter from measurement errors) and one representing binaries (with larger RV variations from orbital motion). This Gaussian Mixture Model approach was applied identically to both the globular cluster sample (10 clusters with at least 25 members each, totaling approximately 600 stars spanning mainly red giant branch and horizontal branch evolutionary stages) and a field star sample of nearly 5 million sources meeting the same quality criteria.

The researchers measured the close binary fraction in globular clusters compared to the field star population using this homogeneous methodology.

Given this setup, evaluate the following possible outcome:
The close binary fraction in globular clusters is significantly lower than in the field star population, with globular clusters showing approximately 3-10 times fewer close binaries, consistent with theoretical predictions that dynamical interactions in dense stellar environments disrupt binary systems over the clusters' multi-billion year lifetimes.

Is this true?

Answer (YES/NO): YES